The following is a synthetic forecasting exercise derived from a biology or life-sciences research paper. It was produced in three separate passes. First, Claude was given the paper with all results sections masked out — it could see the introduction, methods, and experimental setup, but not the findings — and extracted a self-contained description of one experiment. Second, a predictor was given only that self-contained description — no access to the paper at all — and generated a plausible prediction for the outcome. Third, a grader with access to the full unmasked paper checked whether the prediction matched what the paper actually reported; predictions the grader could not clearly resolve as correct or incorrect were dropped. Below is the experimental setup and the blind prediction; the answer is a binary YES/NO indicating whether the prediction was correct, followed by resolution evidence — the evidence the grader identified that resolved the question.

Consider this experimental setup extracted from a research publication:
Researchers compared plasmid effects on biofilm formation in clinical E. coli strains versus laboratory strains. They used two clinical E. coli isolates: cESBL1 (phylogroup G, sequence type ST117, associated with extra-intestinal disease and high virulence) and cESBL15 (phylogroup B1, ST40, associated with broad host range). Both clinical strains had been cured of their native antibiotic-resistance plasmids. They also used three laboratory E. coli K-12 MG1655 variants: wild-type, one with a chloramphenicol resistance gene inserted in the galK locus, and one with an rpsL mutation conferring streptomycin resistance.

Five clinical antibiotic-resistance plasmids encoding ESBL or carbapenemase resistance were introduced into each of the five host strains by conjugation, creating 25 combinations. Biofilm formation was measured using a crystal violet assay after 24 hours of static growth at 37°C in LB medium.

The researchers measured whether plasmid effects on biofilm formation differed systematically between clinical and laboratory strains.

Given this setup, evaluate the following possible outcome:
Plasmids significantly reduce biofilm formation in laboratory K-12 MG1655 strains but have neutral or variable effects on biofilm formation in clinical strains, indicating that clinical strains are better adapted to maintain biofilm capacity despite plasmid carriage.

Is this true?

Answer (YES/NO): NO